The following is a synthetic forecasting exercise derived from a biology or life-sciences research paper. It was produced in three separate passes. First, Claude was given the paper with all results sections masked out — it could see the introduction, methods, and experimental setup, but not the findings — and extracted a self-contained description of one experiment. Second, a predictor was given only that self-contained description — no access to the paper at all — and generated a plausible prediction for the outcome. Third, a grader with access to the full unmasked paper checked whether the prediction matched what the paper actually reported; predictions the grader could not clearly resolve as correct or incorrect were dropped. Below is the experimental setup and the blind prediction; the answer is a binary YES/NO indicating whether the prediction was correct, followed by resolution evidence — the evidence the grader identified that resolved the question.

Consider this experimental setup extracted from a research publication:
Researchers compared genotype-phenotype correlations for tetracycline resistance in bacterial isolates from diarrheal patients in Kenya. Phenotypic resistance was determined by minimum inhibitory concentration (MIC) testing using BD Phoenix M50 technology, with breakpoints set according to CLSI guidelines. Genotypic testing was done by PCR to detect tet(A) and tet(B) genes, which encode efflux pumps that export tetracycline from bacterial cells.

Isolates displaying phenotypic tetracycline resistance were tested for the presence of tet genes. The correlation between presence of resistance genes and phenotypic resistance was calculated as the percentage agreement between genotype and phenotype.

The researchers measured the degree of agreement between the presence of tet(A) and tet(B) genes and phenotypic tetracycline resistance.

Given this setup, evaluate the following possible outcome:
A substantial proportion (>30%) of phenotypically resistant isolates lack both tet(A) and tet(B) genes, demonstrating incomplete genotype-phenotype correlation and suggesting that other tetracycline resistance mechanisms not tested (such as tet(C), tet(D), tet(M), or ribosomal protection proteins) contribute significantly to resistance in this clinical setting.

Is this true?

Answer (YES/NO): NO